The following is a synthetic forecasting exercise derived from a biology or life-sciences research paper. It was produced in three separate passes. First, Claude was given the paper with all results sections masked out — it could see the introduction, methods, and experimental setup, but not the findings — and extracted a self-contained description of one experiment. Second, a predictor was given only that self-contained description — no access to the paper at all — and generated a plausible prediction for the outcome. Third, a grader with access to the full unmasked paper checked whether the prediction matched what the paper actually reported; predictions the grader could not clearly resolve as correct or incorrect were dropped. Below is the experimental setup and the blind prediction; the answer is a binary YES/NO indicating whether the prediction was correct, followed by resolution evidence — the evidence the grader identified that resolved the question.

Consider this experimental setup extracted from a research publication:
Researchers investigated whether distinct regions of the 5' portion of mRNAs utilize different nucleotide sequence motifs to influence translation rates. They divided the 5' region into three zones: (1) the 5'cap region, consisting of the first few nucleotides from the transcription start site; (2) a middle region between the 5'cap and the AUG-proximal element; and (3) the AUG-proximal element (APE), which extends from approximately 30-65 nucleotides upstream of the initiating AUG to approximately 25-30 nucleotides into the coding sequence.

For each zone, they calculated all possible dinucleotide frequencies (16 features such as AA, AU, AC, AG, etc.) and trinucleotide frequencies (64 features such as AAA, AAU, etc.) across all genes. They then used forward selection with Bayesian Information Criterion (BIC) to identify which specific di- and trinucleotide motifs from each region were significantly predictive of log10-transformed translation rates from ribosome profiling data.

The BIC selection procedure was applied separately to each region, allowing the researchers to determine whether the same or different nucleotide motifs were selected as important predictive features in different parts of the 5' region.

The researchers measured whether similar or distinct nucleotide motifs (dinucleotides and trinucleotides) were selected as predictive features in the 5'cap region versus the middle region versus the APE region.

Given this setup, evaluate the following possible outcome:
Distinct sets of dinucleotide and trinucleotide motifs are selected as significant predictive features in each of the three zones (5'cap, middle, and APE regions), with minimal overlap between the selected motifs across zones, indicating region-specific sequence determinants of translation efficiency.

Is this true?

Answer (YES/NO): NO